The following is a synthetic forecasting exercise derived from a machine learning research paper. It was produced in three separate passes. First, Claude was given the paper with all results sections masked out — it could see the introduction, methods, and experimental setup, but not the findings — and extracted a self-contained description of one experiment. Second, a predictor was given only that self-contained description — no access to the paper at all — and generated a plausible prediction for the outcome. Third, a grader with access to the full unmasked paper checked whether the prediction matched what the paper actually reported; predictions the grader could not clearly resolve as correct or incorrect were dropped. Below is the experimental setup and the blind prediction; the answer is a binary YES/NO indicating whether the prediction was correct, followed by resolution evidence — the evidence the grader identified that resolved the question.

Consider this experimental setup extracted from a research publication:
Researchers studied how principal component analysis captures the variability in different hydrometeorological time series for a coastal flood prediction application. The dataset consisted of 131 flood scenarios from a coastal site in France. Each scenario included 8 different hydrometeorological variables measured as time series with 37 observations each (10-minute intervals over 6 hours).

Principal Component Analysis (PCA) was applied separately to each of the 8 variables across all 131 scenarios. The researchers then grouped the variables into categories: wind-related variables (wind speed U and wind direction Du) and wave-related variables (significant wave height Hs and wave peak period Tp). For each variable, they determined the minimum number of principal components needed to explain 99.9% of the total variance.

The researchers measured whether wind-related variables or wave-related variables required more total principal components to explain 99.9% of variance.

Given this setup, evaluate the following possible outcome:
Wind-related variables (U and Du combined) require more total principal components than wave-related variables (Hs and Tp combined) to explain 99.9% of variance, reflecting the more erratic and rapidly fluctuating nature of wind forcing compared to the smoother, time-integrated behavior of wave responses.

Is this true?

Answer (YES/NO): YES